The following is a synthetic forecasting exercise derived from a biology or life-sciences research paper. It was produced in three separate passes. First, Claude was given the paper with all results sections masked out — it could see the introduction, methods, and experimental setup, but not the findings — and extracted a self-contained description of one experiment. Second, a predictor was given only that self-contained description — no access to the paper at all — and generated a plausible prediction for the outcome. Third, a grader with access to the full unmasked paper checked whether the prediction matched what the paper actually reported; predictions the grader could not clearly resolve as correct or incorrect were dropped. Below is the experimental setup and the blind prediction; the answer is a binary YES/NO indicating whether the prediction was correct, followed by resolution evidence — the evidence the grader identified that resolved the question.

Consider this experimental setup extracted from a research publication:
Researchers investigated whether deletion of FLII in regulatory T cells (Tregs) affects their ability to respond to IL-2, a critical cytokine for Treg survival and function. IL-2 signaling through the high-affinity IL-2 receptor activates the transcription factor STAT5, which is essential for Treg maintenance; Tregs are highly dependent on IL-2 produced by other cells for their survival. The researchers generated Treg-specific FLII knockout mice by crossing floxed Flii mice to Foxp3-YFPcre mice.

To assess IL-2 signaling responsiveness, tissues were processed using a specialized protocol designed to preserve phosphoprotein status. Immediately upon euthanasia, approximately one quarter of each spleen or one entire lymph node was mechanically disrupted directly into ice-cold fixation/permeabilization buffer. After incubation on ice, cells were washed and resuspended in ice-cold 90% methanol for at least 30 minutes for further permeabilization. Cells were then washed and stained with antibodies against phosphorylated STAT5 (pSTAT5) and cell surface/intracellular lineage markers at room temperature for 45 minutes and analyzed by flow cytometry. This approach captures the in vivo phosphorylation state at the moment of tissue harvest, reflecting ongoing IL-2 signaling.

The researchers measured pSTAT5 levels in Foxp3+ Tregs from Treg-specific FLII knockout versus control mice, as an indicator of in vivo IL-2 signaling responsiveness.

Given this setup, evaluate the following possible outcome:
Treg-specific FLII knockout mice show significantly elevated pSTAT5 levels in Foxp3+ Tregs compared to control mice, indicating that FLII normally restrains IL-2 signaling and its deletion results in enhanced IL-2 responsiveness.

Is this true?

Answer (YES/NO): NO